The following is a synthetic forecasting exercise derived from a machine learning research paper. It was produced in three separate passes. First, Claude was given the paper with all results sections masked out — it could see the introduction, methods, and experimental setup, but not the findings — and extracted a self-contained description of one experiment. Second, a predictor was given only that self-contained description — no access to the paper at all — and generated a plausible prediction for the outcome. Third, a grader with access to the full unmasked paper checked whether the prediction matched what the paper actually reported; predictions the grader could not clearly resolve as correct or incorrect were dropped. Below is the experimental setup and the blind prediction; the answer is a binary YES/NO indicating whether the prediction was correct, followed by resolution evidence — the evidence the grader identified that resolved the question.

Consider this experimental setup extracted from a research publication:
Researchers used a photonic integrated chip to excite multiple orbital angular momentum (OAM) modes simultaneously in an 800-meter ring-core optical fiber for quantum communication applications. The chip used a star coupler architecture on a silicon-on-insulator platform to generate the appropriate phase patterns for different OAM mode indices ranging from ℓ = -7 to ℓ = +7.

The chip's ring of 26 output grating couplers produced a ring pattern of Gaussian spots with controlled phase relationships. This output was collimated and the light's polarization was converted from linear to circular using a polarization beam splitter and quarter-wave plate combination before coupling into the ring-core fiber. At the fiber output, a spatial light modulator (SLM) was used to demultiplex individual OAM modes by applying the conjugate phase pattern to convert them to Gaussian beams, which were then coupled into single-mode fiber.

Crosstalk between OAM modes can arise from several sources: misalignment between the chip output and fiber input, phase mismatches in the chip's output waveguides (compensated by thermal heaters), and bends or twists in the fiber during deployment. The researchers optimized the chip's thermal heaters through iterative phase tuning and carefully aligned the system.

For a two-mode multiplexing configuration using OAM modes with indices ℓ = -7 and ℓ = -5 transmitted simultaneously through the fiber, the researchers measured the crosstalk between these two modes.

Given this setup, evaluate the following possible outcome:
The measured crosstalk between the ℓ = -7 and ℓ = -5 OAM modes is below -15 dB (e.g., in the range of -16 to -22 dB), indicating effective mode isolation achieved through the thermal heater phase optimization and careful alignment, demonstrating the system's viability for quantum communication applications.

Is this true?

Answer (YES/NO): NO